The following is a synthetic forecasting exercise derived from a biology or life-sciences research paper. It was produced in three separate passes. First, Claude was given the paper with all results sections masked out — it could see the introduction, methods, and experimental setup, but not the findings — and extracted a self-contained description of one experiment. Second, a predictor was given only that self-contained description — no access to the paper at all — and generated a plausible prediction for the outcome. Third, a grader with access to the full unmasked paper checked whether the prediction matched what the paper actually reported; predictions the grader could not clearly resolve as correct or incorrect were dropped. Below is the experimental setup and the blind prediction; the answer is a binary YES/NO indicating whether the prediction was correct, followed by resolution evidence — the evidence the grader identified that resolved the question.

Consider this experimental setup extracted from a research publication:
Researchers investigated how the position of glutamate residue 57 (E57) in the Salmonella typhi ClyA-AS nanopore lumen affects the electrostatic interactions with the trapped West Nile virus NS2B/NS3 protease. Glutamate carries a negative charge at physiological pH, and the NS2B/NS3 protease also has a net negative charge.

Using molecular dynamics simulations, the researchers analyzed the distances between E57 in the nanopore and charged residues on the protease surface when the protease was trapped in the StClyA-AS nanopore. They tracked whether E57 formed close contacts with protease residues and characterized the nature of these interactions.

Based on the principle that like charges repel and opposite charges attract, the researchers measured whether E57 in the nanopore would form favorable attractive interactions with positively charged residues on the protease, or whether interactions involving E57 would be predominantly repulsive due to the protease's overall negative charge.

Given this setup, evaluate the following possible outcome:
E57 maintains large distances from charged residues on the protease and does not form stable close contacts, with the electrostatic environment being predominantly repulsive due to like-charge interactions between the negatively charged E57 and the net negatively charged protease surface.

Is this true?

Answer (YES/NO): NO